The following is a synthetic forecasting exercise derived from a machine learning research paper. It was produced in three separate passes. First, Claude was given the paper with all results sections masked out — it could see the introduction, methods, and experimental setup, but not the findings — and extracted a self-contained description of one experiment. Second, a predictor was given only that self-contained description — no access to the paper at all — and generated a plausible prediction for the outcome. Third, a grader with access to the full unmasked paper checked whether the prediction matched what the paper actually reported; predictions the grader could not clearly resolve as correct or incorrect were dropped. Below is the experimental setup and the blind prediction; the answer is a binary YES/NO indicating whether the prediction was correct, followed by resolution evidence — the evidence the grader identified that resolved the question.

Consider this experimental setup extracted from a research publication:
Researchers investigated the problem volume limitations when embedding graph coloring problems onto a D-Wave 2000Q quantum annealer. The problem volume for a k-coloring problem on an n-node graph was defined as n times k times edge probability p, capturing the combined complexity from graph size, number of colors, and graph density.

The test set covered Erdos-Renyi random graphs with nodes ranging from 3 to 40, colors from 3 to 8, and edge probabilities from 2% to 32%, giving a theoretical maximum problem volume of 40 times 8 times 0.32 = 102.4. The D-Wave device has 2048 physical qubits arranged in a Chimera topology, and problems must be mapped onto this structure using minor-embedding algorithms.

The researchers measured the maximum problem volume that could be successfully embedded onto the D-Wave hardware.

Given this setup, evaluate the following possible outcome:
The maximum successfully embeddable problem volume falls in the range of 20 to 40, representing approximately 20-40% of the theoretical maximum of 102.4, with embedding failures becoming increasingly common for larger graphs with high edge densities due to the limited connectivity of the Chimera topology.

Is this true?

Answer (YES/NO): NO